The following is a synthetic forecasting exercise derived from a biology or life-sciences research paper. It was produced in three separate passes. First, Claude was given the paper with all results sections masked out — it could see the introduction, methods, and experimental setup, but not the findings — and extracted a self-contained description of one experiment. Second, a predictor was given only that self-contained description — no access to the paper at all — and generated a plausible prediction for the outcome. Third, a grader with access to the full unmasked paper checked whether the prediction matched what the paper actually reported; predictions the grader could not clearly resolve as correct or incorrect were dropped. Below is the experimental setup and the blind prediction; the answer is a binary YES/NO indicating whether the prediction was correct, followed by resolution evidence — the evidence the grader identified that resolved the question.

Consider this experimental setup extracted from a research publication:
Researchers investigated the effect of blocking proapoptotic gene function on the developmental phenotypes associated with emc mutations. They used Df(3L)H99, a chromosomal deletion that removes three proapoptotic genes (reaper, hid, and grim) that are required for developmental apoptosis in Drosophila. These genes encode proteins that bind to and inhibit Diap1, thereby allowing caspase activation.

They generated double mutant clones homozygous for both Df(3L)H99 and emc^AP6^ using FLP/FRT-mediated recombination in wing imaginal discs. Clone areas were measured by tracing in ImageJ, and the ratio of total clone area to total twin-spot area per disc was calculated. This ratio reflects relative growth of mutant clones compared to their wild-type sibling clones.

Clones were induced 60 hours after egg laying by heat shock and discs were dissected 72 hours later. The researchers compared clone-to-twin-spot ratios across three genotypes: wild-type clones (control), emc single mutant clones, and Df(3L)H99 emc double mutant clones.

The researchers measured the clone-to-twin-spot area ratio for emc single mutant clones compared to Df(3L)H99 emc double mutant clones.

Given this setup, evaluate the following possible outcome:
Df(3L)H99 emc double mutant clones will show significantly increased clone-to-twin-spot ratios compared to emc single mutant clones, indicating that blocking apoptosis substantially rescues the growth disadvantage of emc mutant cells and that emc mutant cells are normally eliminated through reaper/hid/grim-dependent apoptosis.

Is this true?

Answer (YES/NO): NO